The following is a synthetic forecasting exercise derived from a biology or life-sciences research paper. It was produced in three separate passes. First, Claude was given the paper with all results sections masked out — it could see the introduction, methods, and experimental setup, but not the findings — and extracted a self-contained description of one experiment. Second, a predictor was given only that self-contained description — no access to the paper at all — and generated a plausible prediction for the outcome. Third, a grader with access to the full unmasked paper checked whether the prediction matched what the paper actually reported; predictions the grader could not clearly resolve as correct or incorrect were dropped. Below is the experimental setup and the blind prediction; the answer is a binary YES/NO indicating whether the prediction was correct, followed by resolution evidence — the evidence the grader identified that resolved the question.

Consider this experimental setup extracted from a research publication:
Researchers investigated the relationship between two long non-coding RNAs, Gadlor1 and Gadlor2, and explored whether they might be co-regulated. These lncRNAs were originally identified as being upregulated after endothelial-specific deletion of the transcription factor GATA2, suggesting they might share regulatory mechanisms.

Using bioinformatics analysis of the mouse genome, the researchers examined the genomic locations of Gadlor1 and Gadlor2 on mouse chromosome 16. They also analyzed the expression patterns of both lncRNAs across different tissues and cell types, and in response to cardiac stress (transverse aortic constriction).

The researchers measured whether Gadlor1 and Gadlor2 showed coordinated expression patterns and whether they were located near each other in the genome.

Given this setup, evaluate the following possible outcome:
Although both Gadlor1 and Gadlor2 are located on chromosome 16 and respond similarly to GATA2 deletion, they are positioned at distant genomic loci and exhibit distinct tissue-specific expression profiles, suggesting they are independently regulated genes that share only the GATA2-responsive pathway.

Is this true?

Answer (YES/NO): NO